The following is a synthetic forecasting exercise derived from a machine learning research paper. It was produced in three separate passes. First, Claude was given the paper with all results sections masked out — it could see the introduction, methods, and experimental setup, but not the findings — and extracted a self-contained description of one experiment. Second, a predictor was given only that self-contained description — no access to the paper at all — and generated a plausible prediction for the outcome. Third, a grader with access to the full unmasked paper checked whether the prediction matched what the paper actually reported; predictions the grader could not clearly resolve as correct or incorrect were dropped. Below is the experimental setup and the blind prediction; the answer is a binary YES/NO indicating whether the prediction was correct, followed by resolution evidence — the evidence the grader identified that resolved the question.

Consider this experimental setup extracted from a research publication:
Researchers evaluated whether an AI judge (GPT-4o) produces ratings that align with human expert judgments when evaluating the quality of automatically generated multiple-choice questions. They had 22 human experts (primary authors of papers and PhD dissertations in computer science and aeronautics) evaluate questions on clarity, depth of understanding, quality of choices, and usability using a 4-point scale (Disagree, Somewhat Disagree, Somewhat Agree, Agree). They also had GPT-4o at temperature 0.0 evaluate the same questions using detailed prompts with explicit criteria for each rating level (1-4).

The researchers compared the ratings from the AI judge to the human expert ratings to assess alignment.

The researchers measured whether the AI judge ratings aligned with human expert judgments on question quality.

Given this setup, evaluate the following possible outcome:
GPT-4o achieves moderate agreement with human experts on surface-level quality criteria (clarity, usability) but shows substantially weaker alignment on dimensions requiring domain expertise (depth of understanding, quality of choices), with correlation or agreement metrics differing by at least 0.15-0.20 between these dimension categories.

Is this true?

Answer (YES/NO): NO